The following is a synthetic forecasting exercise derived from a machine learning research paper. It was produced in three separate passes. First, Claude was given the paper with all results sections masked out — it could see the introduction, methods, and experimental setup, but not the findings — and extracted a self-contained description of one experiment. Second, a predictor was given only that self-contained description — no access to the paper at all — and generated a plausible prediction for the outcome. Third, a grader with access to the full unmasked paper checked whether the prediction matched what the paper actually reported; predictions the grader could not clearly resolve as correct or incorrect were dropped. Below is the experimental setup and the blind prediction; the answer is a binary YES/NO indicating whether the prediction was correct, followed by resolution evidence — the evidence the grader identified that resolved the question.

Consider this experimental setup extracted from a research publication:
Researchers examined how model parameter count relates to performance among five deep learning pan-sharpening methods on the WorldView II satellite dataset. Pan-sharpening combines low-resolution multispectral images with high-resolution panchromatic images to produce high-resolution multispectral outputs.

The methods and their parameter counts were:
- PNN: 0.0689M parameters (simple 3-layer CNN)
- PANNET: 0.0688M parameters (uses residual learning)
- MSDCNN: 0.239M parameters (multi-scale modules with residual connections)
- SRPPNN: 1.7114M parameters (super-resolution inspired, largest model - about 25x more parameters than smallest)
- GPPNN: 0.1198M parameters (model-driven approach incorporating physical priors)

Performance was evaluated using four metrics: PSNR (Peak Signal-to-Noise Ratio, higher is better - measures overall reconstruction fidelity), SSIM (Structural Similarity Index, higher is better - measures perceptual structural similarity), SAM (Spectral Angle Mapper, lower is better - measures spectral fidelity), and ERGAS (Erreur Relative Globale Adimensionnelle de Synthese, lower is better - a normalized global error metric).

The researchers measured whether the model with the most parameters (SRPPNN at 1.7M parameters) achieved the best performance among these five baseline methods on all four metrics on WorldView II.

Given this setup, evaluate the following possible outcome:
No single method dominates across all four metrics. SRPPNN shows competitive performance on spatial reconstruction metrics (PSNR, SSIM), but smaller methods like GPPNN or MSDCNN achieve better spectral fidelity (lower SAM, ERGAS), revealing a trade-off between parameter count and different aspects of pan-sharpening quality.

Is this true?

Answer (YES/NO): NO